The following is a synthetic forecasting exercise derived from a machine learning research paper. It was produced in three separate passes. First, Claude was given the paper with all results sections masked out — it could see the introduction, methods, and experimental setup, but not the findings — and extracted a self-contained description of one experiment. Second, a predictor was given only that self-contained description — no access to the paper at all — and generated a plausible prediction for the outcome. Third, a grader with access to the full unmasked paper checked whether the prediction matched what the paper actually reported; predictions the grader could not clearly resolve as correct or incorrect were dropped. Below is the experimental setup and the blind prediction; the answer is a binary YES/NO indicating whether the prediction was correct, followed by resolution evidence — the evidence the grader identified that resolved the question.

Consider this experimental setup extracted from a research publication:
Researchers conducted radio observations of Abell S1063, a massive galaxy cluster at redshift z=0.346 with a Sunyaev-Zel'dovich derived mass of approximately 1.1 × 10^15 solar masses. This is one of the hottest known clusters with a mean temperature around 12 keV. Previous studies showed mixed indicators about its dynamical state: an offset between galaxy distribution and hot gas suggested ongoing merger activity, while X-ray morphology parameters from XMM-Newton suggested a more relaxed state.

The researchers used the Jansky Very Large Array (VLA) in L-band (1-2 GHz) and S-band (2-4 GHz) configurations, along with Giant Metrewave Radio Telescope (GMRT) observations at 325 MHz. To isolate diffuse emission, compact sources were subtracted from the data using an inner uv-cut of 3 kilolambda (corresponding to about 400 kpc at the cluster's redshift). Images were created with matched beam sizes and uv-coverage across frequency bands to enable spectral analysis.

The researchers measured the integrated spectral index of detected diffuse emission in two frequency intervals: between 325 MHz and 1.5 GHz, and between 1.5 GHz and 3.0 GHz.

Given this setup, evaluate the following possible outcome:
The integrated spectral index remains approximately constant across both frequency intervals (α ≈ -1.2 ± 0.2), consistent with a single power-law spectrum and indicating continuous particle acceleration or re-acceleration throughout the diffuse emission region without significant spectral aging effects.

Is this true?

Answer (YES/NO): NO